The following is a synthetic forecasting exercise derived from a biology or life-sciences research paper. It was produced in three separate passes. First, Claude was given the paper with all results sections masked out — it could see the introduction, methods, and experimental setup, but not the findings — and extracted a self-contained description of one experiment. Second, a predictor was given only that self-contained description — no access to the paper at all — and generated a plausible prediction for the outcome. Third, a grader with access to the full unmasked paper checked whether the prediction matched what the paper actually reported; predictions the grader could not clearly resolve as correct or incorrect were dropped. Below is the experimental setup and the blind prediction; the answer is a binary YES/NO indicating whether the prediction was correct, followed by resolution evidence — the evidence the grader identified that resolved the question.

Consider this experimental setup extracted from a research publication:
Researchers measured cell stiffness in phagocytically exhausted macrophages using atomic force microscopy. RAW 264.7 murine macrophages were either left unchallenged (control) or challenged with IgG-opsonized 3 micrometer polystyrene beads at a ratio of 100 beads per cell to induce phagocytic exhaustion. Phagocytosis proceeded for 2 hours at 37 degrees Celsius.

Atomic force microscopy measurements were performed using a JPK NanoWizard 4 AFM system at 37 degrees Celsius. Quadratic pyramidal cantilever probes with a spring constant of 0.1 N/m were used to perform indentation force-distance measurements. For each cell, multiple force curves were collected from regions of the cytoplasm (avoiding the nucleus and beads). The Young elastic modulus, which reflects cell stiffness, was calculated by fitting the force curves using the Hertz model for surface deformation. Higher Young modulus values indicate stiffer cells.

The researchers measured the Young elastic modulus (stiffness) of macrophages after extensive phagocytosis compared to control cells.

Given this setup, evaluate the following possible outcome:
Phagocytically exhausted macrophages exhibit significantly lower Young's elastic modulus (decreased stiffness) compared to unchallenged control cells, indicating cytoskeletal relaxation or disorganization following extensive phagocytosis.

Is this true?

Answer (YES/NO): NO